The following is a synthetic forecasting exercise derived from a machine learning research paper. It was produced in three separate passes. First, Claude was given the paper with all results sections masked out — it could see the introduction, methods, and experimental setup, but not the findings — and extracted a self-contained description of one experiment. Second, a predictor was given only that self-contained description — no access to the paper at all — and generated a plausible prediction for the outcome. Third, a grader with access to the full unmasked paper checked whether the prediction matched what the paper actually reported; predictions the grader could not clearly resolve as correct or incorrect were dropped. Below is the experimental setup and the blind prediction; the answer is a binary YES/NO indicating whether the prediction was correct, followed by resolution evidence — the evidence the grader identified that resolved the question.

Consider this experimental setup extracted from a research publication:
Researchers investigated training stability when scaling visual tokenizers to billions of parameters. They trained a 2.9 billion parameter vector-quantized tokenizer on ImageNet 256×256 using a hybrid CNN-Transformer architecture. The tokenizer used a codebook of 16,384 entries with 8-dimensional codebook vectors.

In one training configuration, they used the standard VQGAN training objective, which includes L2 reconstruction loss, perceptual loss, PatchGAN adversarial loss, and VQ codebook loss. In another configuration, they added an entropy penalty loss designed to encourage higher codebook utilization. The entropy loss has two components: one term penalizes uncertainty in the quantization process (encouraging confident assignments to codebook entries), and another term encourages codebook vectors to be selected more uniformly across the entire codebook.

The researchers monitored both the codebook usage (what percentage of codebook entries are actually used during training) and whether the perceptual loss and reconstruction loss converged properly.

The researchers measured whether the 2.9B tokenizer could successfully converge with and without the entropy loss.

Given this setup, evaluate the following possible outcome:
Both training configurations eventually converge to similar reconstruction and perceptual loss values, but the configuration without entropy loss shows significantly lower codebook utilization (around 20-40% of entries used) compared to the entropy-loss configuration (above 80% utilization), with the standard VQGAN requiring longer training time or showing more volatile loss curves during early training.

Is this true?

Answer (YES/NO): NO